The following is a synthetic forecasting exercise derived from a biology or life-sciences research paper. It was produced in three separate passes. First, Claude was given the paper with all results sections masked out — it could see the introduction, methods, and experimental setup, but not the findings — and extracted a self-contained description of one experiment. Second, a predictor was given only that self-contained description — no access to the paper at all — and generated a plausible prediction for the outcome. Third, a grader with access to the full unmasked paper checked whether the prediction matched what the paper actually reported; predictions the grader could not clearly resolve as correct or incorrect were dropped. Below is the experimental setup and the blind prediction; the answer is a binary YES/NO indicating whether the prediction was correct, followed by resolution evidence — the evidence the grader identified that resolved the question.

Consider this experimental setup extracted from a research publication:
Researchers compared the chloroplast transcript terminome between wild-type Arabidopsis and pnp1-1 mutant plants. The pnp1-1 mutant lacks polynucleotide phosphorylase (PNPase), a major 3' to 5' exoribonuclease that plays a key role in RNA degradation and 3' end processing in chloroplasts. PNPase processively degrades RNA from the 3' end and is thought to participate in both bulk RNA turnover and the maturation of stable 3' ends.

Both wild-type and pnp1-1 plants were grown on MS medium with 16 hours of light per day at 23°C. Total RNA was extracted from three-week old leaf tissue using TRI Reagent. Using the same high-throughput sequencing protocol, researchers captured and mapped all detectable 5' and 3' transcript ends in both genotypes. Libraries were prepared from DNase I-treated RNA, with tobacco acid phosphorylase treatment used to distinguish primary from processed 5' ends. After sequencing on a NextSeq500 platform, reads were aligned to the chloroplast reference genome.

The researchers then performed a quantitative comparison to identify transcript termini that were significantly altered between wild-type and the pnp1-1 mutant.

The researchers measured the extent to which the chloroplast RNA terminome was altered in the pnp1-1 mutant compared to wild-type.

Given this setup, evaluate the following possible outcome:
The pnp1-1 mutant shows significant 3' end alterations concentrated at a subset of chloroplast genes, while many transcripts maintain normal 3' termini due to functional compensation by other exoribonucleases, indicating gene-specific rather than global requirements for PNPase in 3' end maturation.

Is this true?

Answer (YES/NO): NO